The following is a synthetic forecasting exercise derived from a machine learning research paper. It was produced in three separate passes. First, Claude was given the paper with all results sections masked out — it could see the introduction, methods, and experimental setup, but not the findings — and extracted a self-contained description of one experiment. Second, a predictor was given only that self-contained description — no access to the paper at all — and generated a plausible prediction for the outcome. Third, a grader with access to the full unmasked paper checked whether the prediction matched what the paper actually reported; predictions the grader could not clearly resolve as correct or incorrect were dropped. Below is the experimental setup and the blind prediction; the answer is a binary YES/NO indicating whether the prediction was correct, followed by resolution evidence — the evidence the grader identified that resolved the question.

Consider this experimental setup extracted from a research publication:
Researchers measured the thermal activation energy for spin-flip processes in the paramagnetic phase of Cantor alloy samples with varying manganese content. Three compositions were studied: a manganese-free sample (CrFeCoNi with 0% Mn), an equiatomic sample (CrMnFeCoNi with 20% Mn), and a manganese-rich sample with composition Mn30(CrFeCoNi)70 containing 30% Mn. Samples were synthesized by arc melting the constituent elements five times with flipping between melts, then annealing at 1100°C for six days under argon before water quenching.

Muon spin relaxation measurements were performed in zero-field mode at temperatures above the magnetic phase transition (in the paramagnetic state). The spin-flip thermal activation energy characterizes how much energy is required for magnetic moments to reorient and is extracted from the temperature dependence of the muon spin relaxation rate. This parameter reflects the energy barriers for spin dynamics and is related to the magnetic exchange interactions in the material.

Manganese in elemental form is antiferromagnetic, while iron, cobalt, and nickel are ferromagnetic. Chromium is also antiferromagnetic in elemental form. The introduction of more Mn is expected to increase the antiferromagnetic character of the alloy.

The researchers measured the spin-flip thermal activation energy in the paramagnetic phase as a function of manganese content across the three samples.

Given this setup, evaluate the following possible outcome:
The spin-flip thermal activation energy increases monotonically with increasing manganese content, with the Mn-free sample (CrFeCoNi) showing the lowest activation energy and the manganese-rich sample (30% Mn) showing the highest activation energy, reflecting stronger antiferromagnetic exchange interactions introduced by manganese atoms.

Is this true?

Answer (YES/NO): YES